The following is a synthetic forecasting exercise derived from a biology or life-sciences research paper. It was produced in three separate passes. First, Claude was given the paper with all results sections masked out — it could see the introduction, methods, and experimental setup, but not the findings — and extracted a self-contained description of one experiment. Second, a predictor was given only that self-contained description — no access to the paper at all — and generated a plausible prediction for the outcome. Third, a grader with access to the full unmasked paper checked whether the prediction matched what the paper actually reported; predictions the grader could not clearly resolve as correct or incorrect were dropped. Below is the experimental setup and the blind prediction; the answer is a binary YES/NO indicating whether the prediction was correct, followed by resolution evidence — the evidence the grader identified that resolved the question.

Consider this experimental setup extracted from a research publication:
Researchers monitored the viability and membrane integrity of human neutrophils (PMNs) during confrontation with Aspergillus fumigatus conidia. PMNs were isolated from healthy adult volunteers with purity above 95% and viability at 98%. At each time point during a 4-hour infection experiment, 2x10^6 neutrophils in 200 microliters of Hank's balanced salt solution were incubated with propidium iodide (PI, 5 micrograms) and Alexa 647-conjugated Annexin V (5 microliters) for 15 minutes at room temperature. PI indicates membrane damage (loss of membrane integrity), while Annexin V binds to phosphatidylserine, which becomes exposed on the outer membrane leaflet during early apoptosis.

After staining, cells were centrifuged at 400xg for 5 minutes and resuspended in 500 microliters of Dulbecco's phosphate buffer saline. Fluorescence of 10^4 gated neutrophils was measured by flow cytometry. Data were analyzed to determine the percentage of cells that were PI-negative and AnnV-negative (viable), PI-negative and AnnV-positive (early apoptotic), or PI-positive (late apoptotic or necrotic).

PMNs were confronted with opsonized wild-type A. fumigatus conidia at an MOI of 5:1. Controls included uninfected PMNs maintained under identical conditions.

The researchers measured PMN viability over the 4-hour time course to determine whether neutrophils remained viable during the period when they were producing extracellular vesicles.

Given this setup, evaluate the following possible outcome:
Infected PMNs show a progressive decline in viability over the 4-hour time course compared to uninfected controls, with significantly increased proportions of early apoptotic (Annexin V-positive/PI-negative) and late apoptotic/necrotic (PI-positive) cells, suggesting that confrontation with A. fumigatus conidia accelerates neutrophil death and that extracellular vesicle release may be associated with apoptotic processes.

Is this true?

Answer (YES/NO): NO